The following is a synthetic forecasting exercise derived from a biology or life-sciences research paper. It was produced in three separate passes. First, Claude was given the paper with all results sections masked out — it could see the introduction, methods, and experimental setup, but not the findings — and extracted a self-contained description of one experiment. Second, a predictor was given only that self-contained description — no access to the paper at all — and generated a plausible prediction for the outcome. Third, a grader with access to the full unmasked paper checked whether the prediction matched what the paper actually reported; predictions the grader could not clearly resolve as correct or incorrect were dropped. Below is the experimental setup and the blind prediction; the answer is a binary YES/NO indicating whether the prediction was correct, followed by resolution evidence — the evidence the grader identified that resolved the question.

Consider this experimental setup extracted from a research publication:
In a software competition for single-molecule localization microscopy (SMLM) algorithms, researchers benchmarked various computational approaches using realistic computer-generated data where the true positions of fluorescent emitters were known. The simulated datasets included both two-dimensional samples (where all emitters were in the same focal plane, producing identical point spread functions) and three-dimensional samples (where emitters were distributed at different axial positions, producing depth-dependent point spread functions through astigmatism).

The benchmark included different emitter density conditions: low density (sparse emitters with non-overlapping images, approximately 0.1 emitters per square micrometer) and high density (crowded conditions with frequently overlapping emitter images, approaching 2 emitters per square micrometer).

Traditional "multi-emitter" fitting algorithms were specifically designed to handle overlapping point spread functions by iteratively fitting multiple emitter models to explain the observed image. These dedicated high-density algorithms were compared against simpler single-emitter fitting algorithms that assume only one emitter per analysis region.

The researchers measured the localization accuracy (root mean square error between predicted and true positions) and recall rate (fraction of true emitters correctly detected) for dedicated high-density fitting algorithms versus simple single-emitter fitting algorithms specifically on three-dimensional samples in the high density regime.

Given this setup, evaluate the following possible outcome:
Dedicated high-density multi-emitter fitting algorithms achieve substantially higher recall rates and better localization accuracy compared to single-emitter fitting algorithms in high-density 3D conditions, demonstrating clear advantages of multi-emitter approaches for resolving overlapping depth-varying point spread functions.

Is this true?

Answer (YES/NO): NO